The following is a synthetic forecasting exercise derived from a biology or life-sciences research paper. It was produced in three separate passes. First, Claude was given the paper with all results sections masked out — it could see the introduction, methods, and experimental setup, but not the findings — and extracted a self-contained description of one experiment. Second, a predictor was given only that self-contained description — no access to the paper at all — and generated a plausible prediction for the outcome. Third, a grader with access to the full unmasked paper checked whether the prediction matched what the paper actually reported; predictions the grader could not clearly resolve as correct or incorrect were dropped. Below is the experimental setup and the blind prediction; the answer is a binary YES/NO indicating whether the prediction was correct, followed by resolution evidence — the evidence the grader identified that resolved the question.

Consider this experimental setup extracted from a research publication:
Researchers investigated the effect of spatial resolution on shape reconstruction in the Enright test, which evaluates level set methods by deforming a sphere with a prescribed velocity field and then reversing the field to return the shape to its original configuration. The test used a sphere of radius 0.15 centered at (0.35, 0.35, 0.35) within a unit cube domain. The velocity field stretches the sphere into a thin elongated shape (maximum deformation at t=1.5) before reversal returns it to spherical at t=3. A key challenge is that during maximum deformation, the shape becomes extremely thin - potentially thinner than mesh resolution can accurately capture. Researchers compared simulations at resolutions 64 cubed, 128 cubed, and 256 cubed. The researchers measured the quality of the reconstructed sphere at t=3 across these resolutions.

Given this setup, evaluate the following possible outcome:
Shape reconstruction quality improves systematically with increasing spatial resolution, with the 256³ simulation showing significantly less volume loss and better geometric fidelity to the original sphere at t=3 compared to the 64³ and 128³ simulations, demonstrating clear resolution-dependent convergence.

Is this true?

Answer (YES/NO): YES